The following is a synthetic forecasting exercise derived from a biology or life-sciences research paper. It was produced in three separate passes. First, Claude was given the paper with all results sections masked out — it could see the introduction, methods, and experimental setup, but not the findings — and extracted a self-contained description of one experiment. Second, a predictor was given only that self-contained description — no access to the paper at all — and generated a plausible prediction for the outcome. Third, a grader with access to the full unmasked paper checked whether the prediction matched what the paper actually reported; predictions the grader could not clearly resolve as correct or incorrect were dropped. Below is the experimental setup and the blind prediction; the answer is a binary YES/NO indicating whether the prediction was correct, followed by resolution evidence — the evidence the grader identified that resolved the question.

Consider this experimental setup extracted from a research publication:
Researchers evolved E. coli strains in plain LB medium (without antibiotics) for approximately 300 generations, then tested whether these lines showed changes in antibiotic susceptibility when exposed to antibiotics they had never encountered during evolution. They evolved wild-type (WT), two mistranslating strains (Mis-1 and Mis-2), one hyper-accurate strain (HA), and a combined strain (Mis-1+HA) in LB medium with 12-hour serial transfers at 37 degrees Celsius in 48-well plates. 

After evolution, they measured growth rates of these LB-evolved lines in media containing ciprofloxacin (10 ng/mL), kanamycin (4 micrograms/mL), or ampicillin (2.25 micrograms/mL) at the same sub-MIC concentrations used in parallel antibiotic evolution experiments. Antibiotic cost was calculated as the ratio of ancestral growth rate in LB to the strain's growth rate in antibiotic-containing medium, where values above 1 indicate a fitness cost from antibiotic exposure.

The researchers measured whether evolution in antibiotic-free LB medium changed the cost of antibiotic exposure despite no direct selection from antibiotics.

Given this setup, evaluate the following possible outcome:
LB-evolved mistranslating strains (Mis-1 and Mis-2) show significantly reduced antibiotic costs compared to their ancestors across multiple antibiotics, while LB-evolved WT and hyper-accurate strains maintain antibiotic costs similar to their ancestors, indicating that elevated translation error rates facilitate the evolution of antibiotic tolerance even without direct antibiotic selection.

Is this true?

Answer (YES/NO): NO